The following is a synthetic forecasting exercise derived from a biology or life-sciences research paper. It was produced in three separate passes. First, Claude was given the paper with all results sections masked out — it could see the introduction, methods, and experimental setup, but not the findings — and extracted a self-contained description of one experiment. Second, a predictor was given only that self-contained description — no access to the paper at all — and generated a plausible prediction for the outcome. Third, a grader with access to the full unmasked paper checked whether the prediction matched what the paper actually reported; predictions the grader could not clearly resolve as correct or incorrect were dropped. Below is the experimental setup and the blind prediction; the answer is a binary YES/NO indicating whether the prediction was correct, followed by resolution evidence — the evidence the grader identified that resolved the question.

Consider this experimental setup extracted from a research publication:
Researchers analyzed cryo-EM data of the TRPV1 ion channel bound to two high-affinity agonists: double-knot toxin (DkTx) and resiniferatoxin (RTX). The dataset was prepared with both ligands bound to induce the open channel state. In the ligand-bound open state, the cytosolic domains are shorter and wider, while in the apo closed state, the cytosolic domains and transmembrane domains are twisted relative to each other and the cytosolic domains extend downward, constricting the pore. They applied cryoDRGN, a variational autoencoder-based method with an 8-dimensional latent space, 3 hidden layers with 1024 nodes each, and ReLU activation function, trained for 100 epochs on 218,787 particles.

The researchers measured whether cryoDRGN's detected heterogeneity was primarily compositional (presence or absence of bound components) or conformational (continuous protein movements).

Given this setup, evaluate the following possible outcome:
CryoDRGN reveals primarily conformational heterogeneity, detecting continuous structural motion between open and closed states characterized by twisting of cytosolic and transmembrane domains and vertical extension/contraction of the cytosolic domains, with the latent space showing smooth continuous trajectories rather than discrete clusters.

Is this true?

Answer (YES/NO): NO